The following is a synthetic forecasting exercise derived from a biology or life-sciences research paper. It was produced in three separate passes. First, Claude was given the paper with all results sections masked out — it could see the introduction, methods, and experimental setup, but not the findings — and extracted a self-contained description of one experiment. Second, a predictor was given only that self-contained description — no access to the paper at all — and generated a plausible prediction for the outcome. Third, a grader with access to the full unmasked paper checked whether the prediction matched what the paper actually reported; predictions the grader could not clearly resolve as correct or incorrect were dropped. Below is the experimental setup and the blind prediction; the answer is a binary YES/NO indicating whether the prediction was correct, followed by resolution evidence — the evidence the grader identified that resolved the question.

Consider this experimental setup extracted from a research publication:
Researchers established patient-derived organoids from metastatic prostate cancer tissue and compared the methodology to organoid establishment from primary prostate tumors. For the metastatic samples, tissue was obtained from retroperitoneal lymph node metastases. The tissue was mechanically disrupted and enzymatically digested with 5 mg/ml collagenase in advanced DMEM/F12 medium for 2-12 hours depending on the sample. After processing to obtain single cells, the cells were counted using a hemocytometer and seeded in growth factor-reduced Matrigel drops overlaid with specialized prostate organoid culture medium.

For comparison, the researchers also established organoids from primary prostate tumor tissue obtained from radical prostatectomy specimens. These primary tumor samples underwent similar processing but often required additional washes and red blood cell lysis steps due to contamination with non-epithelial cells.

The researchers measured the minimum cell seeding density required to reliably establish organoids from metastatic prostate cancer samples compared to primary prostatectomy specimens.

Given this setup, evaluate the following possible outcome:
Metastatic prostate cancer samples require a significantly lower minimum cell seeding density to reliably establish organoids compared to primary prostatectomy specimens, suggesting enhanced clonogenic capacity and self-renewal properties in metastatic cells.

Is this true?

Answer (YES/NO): YES